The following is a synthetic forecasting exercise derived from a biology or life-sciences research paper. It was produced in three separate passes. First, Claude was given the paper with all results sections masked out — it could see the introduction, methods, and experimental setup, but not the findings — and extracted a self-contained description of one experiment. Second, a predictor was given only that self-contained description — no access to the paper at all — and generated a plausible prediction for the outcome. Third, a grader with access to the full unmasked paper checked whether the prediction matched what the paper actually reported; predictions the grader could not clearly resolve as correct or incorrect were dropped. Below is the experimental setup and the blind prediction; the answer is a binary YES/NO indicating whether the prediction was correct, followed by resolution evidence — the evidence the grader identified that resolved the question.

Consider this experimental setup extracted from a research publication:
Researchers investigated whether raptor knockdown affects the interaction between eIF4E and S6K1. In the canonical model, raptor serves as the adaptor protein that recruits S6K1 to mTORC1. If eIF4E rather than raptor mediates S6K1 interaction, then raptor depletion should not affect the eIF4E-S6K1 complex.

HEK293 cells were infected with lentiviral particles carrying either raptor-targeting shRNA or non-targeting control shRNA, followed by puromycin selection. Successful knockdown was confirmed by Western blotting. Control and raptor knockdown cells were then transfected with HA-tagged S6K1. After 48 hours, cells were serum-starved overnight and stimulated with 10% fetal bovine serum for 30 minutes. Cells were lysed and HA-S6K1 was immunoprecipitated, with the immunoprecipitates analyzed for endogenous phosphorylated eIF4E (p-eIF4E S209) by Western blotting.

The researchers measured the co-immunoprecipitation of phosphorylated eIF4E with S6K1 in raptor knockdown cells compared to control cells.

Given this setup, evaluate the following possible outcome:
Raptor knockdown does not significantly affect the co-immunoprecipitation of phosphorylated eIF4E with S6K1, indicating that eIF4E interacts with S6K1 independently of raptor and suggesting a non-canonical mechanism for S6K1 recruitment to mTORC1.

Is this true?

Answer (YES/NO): NO